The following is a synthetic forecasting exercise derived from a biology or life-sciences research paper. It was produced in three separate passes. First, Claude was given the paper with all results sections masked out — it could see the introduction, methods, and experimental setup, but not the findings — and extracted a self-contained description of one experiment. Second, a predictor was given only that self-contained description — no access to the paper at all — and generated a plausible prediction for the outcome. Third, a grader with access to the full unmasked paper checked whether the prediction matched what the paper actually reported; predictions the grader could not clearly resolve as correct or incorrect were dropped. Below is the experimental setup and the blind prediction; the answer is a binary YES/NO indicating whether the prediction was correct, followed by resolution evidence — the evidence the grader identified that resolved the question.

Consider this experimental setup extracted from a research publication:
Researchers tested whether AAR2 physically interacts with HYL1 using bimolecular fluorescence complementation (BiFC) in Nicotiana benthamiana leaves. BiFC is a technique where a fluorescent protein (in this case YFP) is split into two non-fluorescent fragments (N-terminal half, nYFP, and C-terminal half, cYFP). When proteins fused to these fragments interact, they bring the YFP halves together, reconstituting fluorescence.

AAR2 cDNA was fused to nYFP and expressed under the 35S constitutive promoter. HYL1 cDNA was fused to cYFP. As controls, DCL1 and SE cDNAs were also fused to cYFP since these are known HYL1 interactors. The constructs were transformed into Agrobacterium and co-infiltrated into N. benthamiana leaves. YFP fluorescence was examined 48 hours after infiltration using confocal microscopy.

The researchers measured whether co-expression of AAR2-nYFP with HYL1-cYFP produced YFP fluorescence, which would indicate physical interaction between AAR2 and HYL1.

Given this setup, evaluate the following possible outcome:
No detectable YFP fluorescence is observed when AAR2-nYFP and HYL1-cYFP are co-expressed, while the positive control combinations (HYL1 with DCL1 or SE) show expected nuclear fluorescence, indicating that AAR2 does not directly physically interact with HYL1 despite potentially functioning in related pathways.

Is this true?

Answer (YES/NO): NO